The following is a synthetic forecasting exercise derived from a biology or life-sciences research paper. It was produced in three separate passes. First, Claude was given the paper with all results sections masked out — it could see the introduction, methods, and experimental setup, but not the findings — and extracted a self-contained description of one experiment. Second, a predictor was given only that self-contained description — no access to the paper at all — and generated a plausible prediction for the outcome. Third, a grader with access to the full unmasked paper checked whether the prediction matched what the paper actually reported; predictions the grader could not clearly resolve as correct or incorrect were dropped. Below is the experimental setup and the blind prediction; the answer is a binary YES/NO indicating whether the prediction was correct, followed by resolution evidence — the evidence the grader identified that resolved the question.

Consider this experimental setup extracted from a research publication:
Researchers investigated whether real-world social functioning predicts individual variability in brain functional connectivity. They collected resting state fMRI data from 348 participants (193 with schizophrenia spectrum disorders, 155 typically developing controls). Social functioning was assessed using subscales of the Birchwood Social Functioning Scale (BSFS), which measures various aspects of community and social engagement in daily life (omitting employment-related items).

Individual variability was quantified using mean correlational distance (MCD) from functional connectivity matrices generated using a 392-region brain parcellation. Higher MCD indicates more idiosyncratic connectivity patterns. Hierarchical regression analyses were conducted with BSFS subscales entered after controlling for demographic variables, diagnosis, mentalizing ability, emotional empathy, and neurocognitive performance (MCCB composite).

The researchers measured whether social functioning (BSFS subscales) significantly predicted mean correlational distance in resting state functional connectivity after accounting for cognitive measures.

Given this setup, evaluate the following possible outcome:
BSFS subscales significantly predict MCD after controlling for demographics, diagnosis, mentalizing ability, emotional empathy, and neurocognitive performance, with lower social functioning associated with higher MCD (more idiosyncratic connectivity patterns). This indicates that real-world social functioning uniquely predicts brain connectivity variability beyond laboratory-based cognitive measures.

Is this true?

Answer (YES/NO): NO